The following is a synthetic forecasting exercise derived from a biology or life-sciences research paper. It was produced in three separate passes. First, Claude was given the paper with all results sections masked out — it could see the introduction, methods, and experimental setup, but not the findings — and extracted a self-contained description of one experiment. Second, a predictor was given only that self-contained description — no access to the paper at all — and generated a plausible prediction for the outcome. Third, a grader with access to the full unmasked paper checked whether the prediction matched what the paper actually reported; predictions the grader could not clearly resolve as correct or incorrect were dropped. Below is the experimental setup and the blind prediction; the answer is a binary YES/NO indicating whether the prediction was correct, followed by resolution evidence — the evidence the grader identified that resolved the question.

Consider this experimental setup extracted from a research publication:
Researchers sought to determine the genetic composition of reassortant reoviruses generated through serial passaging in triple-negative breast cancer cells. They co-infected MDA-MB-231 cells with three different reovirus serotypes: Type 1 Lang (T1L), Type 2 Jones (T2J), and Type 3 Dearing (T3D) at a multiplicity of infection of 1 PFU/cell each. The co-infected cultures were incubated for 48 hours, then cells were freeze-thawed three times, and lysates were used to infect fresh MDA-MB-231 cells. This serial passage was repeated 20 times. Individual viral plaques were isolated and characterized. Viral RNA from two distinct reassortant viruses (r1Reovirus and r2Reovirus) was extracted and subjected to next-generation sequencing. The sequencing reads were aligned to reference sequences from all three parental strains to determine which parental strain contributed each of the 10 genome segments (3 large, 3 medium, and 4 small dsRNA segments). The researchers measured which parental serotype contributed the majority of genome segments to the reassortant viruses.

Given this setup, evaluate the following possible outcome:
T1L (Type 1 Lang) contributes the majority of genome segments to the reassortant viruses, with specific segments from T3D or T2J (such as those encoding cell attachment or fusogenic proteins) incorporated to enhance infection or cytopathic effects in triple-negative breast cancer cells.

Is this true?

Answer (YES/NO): YES